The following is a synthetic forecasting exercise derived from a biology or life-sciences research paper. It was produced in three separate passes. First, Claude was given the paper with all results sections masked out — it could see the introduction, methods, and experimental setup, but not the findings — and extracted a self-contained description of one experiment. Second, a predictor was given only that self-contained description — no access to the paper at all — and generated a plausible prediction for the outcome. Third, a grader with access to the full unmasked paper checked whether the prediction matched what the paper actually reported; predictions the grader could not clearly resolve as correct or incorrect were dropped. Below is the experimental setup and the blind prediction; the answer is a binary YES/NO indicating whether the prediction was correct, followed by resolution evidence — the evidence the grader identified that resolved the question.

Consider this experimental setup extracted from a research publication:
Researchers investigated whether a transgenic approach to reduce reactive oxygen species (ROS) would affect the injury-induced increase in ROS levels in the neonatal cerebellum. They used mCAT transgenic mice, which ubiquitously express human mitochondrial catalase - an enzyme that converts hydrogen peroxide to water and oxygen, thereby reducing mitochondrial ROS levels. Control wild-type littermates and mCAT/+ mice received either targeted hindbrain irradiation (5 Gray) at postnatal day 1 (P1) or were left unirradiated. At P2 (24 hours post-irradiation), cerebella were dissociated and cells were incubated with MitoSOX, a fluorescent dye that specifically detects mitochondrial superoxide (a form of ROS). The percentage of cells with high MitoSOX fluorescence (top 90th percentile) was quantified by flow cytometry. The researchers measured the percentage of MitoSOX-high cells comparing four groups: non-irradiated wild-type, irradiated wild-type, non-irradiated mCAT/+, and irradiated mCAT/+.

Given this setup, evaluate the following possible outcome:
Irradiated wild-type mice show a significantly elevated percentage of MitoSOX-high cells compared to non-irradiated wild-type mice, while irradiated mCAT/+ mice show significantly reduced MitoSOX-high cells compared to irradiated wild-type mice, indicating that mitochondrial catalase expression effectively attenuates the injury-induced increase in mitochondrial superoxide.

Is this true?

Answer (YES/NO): YES